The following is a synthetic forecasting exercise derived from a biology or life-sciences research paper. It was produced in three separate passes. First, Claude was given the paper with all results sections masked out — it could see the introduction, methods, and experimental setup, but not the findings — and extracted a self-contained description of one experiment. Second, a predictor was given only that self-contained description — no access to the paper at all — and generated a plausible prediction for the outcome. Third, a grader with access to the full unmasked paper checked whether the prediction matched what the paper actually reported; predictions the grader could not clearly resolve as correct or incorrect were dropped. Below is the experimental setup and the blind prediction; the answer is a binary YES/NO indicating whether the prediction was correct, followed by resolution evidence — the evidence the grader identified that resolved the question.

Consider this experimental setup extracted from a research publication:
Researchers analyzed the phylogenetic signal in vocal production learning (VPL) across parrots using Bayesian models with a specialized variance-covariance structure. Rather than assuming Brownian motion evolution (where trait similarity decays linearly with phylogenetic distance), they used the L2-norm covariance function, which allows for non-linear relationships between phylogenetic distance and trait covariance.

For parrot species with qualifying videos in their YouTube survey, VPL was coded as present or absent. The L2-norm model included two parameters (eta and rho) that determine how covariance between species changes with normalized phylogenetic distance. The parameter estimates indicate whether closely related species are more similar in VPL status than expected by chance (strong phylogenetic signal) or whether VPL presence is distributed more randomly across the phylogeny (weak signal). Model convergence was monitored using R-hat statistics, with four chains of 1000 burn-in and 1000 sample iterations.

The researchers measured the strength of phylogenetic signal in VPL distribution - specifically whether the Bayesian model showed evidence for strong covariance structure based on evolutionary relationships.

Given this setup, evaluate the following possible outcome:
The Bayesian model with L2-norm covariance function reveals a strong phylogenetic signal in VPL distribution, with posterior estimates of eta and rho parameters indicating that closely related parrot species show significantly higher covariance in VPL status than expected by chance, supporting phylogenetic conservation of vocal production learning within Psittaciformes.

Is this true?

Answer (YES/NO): YES